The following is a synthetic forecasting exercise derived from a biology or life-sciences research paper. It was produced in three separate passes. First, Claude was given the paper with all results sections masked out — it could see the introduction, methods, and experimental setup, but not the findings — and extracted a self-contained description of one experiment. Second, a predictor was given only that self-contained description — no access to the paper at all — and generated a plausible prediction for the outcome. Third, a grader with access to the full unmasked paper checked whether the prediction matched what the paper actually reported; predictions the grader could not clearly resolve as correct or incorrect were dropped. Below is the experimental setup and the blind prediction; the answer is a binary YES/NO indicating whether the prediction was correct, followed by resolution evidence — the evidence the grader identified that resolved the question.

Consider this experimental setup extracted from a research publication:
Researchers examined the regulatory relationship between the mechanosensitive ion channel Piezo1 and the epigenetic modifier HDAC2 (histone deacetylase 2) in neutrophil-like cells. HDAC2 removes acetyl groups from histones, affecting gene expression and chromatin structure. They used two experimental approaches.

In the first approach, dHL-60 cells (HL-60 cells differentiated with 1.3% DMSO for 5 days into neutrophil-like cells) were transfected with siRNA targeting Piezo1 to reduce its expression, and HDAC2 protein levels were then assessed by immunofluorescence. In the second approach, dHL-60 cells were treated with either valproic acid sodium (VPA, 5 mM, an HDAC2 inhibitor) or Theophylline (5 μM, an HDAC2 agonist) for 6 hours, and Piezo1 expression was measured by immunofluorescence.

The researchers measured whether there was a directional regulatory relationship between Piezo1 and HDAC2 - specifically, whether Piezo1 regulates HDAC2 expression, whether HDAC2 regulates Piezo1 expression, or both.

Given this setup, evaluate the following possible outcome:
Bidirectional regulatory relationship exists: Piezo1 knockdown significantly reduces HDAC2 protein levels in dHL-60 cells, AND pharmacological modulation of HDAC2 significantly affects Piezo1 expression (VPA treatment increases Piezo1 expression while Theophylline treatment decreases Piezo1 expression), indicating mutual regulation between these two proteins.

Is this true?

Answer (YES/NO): NO